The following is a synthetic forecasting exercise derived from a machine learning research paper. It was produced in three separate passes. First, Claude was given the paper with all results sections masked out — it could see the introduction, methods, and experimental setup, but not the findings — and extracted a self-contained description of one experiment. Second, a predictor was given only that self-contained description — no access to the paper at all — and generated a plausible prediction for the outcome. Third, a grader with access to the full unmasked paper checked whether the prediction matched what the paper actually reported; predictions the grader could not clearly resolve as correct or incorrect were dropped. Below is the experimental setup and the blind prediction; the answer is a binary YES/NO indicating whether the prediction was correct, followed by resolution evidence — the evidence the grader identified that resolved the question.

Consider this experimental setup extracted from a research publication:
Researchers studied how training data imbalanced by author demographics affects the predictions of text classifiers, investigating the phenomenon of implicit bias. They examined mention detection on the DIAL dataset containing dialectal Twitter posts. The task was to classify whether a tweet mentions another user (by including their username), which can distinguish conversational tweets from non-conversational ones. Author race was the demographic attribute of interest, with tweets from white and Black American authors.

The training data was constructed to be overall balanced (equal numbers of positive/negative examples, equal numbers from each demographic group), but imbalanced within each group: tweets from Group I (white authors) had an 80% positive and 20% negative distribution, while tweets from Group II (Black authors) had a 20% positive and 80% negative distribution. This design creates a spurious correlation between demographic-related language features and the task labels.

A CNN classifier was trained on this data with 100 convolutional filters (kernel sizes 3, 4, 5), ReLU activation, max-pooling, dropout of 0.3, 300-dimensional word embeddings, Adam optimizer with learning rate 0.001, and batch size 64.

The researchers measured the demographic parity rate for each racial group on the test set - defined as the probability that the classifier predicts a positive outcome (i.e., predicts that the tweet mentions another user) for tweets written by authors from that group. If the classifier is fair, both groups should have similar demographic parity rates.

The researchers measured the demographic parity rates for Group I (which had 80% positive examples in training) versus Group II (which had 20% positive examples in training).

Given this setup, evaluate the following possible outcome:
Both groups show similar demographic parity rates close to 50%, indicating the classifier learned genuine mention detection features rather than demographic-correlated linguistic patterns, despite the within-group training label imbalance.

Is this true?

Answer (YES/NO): NO